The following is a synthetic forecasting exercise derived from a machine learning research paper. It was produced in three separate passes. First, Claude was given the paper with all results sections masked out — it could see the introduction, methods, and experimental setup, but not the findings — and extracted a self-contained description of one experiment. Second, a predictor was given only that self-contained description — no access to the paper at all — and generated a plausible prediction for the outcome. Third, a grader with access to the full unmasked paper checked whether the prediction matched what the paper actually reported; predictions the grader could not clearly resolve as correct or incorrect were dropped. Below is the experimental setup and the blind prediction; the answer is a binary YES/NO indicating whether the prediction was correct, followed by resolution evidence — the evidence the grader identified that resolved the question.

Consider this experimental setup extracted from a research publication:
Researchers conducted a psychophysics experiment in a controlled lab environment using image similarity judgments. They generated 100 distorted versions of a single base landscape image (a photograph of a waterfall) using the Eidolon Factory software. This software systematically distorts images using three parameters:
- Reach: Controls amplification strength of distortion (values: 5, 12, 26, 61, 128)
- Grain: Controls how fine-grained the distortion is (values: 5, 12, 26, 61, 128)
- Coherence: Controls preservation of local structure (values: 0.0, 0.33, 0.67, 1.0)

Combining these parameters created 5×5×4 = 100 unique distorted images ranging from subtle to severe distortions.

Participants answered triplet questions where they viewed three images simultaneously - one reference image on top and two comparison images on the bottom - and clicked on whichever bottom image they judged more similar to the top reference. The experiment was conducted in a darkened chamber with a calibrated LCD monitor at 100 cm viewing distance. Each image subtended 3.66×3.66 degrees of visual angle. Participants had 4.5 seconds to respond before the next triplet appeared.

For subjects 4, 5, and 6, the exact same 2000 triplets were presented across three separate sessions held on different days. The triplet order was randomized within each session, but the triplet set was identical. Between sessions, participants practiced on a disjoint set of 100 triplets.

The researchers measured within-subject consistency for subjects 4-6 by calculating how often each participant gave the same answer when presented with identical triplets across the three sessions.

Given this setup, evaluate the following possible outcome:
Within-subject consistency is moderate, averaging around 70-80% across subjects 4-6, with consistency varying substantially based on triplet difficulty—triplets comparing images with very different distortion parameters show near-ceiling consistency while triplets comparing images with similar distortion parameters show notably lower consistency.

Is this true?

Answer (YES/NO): NO